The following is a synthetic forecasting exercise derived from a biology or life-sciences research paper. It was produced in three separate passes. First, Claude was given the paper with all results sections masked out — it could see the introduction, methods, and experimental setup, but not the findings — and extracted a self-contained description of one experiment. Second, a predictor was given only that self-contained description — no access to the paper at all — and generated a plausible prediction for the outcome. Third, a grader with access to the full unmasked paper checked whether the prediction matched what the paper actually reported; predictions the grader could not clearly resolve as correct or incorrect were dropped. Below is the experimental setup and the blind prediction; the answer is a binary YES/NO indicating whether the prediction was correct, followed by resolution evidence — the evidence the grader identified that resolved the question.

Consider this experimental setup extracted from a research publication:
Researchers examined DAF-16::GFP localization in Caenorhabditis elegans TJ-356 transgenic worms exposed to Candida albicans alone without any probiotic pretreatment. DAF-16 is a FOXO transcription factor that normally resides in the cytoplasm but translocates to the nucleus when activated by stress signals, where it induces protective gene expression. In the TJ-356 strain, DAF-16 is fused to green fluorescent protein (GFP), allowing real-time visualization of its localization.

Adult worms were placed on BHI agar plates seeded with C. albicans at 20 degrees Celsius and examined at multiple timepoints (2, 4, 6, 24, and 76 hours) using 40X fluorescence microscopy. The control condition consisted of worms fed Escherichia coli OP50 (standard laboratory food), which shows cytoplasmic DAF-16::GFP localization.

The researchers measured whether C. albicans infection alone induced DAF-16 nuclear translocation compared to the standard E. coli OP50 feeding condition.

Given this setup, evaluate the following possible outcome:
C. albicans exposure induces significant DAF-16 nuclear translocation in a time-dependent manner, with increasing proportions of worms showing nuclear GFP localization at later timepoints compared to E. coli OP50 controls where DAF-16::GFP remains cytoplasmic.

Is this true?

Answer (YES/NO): NO